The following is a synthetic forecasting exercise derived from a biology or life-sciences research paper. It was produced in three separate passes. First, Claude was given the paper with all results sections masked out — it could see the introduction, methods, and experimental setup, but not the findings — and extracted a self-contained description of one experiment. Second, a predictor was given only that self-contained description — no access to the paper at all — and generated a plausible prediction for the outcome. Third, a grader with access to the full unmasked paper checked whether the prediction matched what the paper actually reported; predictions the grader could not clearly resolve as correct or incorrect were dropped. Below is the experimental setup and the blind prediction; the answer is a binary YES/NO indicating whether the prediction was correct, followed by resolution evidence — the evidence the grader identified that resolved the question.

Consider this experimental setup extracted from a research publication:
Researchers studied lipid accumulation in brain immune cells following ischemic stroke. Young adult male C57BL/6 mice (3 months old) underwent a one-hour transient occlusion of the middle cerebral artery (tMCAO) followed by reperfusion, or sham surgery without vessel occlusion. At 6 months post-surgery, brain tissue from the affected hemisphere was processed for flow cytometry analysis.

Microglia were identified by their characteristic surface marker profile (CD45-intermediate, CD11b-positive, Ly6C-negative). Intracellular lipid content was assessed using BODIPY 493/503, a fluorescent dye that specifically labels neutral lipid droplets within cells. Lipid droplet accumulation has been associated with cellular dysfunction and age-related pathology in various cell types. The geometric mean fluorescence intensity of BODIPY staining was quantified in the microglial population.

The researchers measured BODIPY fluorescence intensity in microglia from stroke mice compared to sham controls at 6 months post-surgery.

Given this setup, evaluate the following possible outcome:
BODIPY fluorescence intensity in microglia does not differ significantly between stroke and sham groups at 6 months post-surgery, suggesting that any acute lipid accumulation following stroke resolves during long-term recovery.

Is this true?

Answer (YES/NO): NO